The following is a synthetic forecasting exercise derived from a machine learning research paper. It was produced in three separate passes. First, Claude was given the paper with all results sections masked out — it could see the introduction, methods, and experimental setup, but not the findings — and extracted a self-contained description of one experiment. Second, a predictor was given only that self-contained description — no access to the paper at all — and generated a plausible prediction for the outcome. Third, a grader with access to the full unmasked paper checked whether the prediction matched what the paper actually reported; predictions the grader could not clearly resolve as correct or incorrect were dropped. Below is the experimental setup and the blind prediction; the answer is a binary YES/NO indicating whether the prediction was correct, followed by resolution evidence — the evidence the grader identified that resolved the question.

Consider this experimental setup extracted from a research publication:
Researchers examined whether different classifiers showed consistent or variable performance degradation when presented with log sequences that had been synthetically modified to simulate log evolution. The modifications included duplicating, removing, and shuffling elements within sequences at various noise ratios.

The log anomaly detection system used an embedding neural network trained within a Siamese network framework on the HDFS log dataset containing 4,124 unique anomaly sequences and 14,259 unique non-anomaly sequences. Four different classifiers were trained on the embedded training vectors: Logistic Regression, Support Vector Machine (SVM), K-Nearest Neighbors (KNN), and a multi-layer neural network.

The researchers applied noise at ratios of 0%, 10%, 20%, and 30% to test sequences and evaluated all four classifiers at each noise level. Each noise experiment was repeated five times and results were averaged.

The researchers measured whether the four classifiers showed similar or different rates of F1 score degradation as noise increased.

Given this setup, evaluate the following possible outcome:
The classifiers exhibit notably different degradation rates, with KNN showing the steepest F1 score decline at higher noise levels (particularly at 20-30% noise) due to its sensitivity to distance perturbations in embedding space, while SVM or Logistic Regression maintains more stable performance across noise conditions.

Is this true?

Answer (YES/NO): NO